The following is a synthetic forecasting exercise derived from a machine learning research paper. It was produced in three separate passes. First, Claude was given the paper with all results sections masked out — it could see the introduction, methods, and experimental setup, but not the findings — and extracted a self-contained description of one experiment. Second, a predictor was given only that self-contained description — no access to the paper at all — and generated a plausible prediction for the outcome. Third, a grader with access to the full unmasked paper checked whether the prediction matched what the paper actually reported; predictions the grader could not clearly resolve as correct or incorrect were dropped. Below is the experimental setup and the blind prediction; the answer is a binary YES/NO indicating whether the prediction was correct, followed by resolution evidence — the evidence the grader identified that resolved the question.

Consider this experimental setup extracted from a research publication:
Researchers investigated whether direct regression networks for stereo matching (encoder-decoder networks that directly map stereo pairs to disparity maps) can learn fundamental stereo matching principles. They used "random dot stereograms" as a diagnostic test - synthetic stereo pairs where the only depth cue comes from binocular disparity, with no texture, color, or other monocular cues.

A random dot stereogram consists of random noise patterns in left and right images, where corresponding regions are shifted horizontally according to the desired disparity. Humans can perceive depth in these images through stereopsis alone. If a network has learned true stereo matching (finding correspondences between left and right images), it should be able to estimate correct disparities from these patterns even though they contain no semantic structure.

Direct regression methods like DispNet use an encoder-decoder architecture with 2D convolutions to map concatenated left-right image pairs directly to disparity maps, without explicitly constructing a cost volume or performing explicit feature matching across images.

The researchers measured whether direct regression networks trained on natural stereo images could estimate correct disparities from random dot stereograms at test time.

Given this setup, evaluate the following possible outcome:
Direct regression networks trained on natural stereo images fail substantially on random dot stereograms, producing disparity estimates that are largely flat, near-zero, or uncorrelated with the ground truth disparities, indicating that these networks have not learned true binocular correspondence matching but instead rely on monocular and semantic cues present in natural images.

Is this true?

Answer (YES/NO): YES